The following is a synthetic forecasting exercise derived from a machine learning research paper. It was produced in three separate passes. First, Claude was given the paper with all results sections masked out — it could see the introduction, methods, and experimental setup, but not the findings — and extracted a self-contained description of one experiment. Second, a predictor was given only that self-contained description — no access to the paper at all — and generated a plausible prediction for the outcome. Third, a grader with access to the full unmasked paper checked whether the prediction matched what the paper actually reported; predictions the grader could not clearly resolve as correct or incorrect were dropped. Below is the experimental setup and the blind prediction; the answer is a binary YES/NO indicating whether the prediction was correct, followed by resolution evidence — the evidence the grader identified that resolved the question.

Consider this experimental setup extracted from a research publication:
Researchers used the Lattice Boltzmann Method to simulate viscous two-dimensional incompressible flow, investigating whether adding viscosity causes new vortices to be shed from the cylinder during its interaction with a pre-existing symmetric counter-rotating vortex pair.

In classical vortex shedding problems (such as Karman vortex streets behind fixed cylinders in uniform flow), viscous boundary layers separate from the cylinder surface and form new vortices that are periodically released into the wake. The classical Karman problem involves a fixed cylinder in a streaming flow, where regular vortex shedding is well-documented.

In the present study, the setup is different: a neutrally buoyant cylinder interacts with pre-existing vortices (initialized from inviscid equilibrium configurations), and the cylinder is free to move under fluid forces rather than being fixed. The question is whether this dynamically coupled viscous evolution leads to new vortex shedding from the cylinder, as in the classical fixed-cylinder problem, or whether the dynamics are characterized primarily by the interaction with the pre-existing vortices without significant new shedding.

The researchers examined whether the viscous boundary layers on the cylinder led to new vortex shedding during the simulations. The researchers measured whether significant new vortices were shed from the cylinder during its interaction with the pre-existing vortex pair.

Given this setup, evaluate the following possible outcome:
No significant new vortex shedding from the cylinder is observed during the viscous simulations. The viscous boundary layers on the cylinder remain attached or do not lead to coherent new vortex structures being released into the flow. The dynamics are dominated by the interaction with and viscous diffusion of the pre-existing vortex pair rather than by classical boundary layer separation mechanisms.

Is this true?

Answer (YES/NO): YES